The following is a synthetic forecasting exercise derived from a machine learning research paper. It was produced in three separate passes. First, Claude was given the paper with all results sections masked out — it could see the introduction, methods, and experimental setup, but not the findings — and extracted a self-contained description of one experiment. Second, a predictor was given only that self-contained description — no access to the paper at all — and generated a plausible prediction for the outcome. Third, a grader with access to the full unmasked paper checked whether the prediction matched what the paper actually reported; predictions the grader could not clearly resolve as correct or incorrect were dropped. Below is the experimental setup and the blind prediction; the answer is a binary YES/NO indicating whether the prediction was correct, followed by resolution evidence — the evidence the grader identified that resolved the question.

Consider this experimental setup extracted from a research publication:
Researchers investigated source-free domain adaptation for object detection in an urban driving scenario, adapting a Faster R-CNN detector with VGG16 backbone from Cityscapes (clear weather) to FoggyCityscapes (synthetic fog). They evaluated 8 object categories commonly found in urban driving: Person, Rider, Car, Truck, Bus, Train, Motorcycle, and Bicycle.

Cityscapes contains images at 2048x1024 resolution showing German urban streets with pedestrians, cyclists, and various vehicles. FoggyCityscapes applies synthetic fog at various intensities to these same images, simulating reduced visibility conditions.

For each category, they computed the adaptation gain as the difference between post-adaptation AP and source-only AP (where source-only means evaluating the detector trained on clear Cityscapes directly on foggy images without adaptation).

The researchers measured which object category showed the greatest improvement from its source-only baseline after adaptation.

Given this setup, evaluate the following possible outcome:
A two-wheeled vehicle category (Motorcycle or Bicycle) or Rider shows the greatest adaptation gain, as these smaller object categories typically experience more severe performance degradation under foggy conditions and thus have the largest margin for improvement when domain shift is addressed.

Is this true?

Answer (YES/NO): YES